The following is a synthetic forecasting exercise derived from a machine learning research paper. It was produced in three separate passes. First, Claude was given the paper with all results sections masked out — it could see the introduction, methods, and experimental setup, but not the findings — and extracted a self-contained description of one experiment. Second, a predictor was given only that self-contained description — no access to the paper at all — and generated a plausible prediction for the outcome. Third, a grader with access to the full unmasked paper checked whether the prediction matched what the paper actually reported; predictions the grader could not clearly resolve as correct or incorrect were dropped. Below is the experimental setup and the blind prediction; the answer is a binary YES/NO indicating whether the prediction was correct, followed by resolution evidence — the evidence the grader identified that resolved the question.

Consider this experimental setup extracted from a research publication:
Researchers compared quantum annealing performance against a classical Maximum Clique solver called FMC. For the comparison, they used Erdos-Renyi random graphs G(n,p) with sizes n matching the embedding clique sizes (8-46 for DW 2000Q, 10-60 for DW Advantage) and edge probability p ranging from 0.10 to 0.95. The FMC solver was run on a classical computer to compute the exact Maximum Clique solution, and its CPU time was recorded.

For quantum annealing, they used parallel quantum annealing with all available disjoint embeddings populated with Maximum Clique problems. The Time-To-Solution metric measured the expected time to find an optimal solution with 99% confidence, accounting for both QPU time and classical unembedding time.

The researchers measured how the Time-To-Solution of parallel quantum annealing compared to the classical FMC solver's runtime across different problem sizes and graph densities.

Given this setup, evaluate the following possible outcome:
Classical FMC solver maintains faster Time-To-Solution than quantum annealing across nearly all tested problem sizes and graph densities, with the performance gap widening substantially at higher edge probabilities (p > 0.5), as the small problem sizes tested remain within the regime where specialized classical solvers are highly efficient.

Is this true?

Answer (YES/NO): NO